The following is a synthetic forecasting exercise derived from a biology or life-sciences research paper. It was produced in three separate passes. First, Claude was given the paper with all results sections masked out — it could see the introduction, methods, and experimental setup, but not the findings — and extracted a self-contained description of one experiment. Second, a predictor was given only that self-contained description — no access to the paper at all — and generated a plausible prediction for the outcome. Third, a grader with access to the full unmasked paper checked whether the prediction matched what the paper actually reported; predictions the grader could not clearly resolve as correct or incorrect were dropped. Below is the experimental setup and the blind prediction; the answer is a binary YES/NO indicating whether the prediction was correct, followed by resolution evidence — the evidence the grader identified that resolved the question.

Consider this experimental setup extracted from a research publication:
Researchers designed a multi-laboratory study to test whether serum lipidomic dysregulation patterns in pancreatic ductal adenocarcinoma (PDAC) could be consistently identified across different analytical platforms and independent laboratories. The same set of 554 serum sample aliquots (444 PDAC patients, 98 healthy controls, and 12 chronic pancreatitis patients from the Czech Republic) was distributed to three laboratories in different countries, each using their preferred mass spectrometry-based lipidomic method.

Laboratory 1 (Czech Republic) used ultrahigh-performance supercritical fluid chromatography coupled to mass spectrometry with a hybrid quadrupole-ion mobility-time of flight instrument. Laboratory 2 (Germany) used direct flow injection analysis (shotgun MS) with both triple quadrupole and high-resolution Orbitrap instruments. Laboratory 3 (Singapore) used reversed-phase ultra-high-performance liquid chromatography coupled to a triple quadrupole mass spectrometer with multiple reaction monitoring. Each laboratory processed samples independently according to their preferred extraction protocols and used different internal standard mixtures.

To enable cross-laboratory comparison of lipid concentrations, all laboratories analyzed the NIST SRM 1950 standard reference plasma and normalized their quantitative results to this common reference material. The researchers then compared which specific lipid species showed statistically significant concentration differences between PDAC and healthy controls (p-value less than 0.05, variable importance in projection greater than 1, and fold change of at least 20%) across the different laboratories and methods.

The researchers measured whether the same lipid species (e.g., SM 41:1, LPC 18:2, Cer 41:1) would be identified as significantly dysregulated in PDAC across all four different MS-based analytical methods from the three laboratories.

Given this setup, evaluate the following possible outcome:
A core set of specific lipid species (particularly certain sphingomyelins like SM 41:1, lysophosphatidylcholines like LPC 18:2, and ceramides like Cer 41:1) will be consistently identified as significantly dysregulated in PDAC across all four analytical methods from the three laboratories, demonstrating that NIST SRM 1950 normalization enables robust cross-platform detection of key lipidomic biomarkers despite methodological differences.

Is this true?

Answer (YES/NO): YES